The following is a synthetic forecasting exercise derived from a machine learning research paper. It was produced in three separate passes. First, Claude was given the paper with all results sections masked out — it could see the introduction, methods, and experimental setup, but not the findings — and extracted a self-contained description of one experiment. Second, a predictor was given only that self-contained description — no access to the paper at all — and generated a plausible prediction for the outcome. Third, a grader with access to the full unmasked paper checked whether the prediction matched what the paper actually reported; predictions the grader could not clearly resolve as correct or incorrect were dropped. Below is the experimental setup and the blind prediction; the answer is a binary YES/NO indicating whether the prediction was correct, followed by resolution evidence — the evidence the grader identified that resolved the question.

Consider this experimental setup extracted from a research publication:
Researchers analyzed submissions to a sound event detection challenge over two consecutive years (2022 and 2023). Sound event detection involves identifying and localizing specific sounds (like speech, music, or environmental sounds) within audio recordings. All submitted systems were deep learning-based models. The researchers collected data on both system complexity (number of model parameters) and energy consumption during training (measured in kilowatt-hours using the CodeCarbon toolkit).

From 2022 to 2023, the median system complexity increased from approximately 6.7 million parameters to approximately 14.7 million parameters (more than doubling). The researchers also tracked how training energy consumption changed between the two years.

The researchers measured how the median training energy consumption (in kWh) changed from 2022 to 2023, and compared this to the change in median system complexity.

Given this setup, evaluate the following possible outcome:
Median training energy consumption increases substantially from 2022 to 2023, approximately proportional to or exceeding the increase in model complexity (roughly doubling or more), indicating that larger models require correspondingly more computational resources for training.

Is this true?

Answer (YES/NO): NO